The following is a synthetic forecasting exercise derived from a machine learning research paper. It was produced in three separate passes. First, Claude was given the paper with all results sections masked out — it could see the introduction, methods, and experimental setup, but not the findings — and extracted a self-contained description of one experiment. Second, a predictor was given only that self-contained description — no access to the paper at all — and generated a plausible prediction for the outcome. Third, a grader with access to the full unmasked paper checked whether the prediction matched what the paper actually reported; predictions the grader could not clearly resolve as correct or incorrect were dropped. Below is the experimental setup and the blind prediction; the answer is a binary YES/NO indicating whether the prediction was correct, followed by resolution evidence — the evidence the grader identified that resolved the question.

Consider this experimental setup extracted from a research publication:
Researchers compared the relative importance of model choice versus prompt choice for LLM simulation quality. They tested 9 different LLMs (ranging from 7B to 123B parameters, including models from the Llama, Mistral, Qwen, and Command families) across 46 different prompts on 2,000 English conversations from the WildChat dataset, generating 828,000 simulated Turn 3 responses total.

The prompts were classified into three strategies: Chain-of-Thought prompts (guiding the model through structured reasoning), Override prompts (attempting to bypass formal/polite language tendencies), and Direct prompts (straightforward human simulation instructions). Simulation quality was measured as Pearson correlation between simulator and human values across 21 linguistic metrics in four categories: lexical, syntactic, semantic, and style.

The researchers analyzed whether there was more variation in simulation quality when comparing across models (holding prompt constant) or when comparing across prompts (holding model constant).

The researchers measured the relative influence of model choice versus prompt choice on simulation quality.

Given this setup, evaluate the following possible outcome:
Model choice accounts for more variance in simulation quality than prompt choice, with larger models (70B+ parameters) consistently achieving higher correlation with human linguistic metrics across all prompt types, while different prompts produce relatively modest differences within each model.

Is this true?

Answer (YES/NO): NO